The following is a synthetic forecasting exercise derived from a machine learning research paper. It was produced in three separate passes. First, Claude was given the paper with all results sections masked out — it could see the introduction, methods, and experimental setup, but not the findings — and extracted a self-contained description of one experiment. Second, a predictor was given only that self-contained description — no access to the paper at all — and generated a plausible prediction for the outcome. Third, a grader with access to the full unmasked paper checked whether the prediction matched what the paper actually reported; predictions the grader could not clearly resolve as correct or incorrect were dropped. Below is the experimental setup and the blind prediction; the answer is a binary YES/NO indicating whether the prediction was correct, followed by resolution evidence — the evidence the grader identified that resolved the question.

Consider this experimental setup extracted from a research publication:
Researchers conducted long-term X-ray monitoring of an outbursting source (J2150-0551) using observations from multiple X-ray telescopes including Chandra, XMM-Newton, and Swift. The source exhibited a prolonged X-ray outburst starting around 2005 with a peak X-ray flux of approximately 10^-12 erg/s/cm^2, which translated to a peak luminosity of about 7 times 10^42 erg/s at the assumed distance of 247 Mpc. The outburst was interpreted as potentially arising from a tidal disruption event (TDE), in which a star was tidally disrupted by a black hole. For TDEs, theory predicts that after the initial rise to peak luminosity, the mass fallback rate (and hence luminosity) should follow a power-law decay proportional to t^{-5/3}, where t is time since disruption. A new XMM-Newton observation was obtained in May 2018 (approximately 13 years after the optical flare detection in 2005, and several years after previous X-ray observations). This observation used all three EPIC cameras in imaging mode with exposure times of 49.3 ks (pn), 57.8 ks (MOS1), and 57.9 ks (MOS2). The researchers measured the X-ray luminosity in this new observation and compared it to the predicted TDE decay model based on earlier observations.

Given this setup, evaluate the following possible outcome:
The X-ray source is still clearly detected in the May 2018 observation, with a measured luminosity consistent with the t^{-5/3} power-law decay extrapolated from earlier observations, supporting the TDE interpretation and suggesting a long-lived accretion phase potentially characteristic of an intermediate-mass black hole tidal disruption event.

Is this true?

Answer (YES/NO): YES